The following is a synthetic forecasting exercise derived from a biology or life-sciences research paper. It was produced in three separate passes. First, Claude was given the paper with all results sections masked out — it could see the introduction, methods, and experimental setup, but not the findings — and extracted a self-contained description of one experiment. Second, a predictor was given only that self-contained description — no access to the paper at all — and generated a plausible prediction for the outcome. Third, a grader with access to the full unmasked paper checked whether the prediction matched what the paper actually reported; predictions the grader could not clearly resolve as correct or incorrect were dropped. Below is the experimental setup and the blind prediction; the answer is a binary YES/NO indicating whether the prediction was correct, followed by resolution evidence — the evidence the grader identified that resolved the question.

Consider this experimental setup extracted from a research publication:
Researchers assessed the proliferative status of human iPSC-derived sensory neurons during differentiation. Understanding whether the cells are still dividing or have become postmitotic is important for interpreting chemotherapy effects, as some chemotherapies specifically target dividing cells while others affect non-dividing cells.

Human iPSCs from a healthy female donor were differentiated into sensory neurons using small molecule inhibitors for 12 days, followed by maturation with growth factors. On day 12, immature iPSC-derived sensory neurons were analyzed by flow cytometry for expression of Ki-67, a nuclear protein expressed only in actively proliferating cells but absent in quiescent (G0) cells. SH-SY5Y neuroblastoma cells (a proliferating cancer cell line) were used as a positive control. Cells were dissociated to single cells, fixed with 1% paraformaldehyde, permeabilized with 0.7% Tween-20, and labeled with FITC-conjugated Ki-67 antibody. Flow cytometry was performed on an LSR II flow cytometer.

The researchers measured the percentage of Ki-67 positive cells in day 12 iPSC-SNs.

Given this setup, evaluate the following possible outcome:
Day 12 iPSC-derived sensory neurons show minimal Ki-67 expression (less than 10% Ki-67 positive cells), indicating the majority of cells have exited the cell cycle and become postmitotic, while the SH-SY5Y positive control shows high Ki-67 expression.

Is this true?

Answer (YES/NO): NO